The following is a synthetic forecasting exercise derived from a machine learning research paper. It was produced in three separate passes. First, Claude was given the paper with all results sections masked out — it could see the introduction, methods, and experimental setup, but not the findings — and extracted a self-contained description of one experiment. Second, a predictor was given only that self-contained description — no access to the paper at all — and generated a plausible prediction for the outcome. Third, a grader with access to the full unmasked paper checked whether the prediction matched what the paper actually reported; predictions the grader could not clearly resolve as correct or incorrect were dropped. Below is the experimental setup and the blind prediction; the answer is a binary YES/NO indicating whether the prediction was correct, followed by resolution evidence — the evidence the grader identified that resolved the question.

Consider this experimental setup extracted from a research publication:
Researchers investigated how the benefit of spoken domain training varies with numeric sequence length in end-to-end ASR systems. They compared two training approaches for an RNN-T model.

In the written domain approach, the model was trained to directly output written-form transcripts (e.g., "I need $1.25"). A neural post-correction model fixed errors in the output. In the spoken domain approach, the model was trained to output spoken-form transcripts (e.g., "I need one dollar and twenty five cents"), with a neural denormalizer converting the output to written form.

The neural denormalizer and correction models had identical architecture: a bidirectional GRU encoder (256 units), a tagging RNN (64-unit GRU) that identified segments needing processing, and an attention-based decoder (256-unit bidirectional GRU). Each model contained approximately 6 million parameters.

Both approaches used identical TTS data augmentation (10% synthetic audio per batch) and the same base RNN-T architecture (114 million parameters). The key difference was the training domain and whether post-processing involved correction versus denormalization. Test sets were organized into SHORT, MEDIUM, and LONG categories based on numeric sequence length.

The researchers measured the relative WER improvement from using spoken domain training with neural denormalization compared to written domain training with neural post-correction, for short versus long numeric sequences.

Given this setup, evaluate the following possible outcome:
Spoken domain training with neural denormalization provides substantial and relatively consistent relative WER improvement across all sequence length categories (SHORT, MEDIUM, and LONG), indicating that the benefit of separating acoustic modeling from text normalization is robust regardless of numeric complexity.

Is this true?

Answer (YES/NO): NO